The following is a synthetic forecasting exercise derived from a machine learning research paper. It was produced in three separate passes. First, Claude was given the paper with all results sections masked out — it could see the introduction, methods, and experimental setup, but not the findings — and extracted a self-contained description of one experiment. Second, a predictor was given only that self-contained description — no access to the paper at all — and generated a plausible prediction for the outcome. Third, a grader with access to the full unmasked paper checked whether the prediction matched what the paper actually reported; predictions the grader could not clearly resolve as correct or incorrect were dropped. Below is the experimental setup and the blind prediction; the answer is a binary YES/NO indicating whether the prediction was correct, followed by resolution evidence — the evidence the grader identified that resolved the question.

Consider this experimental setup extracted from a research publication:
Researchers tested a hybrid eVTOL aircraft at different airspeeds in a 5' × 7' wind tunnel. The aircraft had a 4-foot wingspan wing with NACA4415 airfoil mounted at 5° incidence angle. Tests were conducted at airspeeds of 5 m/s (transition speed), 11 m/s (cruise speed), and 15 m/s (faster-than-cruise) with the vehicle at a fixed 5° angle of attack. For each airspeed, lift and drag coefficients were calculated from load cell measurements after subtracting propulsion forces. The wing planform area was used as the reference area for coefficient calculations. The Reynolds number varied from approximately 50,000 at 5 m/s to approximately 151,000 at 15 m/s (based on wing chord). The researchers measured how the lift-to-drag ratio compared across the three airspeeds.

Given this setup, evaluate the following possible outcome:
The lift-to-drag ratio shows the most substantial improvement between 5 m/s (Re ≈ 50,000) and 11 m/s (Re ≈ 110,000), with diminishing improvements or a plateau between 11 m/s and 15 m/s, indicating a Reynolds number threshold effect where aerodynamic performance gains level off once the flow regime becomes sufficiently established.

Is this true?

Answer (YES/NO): YES